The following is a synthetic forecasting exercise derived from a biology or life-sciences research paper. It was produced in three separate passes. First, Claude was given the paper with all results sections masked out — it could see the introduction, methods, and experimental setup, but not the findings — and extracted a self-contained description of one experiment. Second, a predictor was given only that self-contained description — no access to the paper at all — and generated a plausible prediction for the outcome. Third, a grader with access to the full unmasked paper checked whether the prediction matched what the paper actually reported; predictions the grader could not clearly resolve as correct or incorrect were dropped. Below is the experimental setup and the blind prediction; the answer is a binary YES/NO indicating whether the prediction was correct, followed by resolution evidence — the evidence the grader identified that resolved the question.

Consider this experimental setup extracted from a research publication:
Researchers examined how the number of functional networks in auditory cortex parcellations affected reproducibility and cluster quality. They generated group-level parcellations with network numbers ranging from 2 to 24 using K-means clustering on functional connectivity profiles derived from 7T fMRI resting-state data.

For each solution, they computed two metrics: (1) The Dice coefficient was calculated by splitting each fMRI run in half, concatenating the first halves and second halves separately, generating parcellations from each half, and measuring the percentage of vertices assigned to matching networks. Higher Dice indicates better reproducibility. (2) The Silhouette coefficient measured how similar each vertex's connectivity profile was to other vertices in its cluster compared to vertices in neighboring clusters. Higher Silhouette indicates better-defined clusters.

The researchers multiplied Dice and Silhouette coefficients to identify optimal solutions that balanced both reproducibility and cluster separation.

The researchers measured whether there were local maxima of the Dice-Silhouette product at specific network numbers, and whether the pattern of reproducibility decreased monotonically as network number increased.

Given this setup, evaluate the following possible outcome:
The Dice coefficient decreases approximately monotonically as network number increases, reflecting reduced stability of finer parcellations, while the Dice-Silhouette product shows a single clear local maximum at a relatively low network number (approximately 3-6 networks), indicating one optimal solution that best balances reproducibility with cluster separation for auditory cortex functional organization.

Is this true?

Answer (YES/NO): NO